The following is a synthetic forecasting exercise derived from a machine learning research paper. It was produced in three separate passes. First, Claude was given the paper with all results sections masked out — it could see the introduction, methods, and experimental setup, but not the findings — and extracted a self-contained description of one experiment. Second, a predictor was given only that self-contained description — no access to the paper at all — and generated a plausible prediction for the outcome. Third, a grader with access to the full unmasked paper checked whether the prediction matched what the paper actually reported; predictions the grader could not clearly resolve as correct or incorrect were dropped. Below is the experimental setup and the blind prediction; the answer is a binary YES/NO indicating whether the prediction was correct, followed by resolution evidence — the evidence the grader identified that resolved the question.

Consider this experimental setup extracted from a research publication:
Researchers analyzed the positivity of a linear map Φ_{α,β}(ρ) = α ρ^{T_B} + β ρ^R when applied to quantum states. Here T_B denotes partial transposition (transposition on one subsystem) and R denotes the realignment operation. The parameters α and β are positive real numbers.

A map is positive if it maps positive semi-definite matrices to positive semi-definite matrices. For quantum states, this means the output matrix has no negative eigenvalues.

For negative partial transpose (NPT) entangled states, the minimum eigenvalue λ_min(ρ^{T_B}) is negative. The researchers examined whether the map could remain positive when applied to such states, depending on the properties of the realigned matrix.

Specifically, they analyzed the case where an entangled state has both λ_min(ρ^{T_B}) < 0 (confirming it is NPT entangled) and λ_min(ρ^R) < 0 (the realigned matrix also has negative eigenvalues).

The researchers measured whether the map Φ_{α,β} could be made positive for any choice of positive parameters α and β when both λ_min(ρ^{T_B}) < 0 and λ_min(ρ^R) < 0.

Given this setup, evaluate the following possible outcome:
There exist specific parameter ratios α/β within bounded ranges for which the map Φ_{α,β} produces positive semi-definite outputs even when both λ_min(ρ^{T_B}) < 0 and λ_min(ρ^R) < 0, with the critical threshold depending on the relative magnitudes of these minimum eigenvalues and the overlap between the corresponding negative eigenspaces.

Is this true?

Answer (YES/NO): NO